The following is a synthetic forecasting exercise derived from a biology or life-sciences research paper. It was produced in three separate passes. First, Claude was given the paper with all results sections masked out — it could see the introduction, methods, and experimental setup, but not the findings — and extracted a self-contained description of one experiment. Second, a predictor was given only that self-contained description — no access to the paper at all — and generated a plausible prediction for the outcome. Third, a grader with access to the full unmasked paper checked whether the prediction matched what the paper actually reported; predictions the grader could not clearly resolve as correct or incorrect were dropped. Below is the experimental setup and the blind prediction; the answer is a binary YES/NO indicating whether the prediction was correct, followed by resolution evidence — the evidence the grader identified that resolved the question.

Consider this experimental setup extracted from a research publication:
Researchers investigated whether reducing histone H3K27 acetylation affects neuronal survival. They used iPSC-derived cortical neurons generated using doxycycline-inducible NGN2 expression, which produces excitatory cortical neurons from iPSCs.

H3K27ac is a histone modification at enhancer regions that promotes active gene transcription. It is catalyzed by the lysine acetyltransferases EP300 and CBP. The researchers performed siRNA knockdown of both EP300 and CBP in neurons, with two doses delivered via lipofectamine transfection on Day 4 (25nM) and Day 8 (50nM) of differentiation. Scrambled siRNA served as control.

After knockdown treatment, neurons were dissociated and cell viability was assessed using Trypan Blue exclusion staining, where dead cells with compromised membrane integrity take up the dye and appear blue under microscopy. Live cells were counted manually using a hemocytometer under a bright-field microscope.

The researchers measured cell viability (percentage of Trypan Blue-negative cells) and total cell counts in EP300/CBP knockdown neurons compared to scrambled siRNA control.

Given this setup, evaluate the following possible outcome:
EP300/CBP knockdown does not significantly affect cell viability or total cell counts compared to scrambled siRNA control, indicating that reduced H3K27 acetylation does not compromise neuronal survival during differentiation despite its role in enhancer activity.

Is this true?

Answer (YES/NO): YES